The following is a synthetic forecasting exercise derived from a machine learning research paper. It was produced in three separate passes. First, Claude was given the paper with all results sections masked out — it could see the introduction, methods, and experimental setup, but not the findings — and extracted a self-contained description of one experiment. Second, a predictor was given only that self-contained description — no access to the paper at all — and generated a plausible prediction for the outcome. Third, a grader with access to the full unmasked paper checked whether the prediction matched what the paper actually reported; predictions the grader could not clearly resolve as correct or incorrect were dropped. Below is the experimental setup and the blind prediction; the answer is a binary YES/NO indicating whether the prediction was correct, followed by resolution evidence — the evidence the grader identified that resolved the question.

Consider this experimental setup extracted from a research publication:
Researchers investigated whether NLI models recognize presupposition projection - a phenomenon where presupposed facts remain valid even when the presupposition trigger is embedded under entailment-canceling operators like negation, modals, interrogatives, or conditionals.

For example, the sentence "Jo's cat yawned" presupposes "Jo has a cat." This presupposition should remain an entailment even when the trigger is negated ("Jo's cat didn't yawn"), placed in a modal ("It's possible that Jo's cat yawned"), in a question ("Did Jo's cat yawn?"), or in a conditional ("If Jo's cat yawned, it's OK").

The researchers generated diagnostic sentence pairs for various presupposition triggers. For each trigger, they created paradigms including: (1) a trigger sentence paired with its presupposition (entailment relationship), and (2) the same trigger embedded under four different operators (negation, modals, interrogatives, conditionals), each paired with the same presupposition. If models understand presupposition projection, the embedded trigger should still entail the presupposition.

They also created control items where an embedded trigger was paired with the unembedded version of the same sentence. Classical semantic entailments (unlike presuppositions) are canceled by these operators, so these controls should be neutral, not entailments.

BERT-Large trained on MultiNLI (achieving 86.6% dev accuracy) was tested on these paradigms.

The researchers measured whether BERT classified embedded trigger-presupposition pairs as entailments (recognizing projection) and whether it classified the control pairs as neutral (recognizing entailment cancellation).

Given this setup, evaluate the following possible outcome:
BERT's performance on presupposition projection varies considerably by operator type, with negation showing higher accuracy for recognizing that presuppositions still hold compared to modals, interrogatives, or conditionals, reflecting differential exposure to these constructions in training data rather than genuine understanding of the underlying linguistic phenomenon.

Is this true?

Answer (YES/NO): NO